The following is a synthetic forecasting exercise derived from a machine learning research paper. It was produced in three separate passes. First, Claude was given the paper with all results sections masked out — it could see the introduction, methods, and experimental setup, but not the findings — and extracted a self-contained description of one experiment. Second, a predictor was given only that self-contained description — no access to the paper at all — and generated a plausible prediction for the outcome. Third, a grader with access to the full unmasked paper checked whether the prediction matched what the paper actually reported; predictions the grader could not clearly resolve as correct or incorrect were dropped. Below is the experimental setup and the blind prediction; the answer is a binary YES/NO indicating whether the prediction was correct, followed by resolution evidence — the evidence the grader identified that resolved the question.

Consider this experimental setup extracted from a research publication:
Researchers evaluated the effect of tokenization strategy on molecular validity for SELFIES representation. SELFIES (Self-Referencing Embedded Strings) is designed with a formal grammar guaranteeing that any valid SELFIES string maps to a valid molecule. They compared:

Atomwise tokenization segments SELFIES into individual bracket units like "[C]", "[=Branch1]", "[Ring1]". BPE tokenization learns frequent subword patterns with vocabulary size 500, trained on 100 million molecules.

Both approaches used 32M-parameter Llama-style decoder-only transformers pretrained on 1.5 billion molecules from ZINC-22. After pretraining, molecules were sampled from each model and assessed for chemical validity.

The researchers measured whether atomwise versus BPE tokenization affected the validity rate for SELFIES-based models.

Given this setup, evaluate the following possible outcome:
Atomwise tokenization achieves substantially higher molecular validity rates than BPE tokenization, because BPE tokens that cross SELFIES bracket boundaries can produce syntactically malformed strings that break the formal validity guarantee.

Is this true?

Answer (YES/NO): NO